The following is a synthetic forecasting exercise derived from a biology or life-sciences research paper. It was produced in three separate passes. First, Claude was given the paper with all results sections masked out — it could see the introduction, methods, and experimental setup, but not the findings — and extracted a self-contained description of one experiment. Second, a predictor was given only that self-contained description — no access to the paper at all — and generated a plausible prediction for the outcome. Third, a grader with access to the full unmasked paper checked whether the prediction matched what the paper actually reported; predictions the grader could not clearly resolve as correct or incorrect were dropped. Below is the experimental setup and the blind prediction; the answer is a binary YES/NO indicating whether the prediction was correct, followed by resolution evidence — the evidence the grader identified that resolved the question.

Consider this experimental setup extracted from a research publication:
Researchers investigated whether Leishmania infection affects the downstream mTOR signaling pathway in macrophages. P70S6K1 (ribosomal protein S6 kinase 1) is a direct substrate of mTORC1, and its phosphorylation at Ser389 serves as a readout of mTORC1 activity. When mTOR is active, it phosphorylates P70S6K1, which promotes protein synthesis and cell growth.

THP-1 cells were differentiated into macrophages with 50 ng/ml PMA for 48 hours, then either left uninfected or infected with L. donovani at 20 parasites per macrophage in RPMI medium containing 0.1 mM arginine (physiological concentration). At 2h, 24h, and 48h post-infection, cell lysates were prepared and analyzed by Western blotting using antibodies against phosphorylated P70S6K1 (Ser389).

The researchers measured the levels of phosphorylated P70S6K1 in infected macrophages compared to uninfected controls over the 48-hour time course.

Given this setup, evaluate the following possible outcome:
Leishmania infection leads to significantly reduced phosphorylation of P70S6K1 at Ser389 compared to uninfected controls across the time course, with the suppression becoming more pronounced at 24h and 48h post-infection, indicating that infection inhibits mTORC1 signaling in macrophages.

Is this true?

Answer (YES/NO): NO